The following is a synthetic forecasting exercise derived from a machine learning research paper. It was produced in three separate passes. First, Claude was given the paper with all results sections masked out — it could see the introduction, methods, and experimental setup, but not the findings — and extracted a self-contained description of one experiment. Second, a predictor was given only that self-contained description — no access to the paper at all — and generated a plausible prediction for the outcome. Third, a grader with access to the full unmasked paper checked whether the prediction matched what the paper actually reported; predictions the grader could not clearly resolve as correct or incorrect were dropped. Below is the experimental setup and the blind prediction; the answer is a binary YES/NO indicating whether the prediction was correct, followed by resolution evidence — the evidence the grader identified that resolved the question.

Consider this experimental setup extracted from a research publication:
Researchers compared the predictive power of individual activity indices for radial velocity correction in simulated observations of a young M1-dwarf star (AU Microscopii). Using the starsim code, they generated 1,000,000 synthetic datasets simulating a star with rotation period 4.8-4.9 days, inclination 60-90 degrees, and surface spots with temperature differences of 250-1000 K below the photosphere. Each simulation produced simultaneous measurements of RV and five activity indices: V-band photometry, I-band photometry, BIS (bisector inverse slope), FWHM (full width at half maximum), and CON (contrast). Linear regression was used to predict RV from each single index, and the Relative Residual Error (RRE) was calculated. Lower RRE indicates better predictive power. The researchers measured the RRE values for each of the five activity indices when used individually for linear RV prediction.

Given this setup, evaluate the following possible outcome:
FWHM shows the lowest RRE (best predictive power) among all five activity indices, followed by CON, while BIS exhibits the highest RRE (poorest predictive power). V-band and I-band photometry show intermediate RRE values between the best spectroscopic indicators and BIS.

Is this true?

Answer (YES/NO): NO